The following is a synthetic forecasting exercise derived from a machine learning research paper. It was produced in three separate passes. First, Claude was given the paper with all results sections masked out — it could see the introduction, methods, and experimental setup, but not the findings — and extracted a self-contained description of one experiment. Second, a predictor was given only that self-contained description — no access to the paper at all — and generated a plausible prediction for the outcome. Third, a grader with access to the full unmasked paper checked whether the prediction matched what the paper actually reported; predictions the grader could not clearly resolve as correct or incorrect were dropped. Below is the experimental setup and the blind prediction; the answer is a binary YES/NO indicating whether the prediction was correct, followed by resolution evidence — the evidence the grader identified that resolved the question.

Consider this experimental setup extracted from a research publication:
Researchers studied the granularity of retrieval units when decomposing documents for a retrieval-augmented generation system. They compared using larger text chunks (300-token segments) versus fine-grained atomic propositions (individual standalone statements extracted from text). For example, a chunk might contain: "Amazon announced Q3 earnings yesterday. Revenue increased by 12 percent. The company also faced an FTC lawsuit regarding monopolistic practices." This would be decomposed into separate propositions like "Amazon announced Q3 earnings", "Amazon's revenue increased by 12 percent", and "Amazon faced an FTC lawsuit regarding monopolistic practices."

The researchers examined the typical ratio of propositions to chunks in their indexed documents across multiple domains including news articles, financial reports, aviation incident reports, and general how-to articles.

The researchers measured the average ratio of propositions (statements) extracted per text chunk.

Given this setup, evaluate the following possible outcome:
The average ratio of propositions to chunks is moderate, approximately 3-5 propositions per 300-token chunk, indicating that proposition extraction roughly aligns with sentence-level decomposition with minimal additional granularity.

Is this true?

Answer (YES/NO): NO